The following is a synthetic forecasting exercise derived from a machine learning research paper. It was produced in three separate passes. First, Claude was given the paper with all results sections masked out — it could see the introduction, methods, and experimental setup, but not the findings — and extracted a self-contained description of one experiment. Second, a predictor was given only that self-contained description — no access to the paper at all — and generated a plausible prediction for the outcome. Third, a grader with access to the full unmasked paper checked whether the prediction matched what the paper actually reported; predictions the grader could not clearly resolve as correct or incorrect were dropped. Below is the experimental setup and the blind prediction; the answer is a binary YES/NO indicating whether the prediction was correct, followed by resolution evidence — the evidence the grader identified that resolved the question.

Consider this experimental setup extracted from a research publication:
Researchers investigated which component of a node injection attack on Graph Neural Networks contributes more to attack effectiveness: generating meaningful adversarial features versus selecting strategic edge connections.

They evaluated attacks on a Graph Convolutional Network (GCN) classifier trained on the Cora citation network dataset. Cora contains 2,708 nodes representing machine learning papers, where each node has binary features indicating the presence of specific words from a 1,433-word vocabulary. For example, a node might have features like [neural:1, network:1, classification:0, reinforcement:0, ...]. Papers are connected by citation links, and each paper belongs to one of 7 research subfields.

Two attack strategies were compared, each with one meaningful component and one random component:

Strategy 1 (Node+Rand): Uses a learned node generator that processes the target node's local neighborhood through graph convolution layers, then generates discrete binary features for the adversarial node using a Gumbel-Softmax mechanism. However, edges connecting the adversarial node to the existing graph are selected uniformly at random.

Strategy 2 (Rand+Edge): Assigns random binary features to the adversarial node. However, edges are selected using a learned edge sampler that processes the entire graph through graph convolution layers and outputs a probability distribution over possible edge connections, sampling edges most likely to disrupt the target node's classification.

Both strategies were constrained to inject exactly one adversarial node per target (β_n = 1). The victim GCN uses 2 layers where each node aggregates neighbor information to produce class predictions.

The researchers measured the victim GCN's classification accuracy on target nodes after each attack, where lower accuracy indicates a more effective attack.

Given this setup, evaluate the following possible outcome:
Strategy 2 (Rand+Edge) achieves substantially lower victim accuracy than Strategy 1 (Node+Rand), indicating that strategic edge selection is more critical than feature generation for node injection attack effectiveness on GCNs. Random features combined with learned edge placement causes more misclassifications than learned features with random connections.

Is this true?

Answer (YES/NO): NO